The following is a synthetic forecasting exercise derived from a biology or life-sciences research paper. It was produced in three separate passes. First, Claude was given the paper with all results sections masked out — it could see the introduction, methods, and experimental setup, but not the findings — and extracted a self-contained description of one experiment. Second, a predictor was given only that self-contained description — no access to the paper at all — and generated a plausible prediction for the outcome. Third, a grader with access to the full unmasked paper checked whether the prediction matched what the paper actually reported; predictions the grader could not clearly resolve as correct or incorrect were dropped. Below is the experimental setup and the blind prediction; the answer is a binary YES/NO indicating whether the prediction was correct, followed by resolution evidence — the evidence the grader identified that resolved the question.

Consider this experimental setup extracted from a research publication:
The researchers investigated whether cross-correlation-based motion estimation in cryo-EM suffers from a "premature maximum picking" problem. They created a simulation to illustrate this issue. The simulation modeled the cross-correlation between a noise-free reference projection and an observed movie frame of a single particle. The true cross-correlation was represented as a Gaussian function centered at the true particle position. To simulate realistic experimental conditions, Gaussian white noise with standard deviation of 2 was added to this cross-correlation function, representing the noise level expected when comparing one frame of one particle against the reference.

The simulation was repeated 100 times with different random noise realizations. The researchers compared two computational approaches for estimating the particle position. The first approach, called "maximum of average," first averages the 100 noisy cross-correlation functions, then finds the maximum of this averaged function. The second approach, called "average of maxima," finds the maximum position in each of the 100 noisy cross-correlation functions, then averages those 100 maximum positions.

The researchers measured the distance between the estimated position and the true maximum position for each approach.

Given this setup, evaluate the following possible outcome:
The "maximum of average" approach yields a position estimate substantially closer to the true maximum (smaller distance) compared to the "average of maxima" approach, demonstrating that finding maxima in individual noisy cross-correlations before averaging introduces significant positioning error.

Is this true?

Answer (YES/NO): YES